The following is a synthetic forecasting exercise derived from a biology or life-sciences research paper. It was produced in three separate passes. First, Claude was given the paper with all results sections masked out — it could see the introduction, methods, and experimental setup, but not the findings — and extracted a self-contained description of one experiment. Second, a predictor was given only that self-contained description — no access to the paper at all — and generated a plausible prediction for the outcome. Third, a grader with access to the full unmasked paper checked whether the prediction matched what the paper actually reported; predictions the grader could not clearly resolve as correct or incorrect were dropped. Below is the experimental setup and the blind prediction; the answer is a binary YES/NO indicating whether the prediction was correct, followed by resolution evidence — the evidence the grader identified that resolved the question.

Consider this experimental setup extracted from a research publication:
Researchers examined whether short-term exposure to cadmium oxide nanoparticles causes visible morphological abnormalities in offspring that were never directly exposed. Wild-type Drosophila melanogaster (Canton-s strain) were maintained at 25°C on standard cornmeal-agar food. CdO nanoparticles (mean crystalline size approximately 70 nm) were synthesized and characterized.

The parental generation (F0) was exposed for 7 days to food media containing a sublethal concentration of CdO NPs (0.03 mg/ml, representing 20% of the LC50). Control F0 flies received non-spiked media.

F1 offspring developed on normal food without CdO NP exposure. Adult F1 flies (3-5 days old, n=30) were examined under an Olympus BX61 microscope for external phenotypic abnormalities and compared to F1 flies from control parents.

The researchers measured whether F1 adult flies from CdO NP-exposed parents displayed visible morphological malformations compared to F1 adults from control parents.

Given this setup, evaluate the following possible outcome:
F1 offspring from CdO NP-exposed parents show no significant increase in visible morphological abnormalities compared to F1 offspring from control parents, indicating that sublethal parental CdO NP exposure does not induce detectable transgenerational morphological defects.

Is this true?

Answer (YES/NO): NO